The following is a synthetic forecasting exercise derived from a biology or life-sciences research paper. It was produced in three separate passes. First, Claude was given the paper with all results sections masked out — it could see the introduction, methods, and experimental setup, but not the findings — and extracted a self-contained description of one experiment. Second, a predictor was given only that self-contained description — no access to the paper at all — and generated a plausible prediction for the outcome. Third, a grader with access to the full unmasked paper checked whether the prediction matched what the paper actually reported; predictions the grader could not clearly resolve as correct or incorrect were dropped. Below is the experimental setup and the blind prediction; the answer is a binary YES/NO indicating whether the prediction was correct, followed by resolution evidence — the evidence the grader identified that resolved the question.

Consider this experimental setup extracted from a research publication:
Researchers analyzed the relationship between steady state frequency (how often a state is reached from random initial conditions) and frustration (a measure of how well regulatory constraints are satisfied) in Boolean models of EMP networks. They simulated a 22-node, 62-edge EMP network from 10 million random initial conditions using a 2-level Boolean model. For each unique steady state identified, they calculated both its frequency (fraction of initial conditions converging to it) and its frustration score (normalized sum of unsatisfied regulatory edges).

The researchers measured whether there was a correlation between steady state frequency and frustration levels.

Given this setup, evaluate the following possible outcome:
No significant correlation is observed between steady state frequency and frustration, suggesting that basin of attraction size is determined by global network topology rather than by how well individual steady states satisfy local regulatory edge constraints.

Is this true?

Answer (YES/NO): NO